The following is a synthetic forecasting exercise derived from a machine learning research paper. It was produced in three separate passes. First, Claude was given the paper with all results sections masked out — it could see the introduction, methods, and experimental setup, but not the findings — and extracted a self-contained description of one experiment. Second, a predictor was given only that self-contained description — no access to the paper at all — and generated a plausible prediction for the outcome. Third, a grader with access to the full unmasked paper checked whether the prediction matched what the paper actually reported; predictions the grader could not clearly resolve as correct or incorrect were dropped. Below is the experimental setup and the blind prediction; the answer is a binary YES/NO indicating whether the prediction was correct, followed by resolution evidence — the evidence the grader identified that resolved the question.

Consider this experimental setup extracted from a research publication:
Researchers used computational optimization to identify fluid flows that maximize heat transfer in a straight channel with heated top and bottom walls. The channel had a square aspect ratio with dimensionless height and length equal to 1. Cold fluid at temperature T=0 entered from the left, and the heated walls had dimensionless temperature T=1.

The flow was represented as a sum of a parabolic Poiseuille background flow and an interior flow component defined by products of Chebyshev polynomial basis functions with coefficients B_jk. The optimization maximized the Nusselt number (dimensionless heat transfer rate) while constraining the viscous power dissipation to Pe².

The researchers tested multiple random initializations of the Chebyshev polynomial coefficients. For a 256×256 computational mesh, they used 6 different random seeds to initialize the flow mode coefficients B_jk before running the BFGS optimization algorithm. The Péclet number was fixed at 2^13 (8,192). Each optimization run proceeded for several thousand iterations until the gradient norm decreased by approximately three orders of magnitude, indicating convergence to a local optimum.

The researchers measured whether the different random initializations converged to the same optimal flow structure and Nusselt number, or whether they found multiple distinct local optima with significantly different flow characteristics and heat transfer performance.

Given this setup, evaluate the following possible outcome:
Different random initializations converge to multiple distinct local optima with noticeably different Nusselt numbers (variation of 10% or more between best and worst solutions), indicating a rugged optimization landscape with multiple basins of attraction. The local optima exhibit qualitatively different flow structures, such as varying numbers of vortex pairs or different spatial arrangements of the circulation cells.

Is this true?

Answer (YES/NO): NO